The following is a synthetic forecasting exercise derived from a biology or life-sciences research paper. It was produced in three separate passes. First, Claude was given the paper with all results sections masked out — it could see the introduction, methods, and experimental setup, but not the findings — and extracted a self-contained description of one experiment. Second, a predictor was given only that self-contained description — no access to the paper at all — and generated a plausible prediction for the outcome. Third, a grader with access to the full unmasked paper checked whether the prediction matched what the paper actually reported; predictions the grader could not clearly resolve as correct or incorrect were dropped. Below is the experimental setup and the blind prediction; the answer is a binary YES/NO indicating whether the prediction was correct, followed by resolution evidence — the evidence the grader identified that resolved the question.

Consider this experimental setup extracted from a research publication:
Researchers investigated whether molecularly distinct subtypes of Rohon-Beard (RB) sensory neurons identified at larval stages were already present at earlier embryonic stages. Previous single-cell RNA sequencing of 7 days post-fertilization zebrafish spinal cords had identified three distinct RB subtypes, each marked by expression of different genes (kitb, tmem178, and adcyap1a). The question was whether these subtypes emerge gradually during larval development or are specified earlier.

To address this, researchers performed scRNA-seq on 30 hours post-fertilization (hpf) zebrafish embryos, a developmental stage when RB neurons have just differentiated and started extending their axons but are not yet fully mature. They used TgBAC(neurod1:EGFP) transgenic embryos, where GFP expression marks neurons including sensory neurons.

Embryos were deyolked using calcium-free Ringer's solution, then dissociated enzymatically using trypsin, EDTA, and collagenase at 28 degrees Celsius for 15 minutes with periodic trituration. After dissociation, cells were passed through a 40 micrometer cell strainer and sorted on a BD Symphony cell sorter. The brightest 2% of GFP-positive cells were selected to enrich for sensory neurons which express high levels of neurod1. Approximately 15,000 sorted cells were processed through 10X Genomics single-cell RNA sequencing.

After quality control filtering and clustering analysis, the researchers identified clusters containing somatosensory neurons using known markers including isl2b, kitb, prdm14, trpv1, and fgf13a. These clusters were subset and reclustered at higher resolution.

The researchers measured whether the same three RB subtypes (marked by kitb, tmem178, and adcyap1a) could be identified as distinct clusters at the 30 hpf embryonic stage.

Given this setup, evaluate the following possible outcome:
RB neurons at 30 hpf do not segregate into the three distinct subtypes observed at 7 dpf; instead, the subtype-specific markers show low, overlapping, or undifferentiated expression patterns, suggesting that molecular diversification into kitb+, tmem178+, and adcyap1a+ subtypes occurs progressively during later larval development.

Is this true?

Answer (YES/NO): NO